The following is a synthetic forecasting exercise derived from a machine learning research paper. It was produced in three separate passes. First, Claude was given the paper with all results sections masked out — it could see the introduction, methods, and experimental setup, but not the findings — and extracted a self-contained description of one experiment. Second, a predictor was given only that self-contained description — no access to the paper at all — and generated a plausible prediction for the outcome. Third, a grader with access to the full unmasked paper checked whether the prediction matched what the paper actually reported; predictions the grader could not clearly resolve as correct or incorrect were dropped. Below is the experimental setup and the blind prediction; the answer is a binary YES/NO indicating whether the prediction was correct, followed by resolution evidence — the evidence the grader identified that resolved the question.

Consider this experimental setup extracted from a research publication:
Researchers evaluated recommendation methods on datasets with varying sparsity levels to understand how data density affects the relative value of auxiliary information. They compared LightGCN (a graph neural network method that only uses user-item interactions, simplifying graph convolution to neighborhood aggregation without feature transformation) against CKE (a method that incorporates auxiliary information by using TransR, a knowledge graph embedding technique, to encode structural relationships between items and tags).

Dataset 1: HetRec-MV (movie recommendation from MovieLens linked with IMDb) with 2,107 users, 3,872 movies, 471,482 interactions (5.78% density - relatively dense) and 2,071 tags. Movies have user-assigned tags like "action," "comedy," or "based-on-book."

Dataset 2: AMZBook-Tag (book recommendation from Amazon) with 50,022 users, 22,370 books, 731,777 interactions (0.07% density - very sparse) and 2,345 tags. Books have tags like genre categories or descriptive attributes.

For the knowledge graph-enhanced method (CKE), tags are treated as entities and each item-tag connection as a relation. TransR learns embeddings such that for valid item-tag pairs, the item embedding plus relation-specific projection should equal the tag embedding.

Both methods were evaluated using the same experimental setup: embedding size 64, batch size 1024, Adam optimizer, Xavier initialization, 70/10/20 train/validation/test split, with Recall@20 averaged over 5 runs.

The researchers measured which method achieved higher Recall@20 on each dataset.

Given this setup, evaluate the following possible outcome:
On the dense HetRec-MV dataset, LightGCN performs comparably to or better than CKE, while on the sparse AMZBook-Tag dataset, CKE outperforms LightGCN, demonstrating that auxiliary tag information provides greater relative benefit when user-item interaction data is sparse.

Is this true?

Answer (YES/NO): YES